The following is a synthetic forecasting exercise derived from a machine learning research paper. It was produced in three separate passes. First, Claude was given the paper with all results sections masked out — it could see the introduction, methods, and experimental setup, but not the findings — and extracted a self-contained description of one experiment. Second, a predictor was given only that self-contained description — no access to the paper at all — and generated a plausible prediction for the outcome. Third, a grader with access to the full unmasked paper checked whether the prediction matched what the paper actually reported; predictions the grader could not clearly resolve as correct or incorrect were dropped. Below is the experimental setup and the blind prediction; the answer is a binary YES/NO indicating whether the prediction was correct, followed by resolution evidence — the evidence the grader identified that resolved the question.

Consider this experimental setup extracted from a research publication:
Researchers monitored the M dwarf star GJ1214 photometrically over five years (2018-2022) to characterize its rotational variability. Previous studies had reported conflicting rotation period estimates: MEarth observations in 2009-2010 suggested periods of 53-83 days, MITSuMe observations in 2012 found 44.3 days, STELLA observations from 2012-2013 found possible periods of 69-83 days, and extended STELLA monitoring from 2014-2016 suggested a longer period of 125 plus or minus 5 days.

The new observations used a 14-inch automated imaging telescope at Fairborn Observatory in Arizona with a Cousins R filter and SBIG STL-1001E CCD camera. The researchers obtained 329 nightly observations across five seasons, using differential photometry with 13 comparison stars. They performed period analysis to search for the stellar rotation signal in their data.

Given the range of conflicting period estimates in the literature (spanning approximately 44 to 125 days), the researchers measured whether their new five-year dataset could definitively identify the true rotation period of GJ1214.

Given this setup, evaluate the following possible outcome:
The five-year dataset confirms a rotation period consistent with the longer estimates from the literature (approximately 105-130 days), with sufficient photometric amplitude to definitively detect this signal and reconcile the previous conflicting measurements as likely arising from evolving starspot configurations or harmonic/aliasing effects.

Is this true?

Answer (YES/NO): NO